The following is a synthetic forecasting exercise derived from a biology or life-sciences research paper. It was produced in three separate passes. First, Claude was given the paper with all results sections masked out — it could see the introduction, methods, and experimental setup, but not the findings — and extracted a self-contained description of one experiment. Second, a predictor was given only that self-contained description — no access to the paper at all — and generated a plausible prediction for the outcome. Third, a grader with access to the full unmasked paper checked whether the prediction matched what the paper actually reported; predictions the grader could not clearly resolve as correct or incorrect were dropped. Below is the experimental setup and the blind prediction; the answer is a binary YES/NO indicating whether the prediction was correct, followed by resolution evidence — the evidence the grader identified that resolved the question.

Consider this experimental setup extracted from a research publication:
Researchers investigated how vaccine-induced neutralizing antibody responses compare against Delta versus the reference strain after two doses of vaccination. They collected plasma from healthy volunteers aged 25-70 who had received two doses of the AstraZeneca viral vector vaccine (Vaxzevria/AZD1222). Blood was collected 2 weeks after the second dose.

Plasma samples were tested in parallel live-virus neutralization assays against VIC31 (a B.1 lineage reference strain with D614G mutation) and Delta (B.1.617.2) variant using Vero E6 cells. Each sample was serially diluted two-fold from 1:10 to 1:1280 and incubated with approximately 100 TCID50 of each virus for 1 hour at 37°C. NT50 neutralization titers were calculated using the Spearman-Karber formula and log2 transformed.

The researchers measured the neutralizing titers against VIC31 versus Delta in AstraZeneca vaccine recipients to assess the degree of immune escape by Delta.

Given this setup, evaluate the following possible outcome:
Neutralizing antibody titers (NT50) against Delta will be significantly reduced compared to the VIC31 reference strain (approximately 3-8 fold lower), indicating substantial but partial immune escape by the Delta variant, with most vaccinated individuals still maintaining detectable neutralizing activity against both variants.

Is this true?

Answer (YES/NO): NO